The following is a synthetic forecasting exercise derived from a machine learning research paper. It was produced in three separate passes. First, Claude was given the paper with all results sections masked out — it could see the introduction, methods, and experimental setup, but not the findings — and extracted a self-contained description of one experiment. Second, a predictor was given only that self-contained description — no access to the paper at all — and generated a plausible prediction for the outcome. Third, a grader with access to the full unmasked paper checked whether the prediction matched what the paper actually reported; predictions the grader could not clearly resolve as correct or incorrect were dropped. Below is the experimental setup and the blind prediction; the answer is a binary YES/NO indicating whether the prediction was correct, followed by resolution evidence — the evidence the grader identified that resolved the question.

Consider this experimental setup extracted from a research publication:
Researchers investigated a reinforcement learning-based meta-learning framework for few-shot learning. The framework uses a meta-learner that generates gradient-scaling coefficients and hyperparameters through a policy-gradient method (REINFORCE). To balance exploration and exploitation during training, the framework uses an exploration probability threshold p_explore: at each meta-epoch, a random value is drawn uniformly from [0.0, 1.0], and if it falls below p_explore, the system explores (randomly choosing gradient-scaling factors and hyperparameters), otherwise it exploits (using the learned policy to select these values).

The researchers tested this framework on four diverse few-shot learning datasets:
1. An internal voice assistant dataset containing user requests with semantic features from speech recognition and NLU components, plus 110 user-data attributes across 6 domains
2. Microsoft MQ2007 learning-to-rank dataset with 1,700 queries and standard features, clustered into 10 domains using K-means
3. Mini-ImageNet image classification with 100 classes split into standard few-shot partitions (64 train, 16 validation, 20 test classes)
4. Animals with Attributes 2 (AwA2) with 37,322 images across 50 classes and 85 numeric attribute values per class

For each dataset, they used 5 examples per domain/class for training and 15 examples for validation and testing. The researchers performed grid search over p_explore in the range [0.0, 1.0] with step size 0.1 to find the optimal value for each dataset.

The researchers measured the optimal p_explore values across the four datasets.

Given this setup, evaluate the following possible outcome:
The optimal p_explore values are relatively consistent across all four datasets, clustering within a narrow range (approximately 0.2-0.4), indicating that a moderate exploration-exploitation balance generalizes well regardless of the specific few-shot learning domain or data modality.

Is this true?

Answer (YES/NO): NO